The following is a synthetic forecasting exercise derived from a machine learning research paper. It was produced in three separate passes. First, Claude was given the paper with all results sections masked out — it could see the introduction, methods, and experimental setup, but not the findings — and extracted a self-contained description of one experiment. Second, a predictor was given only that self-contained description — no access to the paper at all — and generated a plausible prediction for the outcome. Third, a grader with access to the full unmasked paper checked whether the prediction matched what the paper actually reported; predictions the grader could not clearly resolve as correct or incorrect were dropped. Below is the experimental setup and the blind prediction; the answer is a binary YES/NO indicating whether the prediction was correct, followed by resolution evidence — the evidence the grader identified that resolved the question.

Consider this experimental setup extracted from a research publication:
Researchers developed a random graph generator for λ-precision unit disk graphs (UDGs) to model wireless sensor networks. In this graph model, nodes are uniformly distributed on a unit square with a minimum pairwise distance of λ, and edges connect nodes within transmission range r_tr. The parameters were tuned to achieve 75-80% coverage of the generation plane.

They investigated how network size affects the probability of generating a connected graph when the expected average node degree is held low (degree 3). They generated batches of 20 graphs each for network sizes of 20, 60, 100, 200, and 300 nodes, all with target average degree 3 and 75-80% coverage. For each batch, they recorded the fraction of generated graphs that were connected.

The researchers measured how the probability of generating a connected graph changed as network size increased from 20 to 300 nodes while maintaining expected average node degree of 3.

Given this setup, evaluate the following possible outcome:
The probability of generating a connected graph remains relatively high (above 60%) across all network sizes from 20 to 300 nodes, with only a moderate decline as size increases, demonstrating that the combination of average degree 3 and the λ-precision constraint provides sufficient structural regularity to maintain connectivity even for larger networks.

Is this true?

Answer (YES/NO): NO